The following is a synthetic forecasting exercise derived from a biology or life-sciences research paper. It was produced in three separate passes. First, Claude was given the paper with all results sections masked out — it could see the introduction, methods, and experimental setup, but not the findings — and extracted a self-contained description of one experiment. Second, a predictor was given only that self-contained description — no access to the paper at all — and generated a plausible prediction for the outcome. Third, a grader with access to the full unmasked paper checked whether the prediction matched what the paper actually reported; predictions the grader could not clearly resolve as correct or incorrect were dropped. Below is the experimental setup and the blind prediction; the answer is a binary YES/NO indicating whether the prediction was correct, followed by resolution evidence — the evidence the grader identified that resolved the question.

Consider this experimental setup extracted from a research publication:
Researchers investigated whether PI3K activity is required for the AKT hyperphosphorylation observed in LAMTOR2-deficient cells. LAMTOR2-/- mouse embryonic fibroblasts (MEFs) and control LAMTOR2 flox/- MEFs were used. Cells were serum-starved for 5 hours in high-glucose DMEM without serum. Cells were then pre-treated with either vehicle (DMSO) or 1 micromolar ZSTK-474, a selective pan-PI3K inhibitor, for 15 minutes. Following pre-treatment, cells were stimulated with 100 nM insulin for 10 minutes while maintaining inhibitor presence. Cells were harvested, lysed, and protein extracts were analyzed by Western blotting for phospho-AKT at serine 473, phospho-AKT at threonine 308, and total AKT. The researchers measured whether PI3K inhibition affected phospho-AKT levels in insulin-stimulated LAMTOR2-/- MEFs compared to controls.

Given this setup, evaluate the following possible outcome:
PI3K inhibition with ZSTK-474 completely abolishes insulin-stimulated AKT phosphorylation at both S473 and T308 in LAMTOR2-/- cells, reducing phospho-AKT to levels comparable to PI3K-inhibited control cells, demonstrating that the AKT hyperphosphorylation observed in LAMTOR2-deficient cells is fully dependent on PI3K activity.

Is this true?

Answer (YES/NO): YES